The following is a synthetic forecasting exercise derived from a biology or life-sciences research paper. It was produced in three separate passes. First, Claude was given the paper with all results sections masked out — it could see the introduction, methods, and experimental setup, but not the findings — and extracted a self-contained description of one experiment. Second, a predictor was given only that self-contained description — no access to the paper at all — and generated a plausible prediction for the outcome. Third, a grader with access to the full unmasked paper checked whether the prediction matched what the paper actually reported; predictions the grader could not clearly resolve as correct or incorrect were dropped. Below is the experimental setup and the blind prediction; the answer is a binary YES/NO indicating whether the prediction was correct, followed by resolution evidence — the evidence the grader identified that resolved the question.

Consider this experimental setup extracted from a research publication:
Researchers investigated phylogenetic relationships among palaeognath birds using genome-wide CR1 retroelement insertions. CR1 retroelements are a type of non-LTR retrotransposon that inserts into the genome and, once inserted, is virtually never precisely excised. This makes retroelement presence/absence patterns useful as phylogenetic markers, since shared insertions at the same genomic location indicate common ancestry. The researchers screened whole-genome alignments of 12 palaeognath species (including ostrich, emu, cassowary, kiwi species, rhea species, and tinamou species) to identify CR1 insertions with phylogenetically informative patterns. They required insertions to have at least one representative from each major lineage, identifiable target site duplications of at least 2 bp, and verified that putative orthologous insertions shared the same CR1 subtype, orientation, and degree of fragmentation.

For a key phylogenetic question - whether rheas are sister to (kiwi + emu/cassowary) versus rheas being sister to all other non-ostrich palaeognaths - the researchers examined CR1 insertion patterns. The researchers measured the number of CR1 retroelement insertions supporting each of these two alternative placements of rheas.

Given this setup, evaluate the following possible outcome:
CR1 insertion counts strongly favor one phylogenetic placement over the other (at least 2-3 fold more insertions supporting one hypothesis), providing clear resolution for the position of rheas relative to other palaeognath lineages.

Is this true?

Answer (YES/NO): YES